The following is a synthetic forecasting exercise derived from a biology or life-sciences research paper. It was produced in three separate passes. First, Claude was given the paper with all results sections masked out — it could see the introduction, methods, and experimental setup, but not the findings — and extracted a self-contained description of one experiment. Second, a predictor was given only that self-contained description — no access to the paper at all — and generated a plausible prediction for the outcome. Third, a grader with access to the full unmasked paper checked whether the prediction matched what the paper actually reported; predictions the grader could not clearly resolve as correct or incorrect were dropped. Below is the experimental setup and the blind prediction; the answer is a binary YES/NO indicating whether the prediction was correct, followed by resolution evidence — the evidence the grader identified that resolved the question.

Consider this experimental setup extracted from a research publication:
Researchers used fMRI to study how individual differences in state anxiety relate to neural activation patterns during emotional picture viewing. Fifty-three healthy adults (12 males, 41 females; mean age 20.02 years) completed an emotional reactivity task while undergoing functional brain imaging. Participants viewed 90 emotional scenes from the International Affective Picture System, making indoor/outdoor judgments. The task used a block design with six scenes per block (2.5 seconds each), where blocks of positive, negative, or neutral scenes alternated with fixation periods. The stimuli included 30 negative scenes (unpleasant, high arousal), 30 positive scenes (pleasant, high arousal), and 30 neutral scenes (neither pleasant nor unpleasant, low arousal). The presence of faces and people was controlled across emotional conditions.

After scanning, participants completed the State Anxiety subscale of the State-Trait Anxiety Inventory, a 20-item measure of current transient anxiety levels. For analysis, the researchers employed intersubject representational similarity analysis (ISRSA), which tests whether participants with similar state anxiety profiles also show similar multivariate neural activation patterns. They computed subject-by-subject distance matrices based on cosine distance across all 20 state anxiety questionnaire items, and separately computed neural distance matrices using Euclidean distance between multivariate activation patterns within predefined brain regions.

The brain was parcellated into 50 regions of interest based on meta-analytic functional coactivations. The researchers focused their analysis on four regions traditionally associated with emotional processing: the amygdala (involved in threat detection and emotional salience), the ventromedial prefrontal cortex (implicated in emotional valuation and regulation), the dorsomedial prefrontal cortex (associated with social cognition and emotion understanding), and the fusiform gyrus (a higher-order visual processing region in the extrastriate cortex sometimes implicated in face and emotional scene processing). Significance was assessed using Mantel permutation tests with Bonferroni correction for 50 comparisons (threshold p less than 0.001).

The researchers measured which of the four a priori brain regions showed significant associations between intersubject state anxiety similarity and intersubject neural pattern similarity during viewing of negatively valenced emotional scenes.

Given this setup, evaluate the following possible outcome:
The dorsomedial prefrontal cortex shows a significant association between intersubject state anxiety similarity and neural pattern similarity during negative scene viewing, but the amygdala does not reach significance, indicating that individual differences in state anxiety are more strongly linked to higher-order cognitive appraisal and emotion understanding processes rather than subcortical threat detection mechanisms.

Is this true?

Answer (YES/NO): NO